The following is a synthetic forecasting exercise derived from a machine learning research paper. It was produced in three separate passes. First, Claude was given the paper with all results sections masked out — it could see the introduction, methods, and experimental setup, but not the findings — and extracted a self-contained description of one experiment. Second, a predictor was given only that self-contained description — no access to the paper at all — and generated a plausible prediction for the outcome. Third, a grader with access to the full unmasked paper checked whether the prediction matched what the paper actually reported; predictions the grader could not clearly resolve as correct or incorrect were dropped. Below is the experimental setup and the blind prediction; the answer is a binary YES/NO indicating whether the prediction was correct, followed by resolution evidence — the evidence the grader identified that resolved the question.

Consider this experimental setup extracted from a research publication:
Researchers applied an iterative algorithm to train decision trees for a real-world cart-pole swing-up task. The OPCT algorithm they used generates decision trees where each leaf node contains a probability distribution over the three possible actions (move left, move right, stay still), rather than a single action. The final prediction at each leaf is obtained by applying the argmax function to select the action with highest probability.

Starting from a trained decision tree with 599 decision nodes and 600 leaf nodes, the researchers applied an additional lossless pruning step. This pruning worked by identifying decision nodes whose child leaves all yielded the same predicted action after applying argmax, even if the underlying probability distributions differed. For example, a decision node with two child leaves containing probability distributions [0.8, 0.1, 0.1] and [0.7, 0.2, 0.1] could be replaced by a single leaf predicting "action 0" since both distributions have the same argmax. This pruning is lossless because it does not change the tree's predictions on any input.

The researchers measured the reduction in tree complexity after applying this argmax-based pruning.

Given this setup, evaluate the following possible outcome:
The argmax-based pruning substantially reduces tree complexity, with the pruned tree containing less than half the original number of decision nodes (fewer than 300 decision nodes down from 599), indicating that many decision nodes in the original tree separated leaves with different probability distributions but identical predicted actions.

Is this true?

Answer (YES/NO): NO